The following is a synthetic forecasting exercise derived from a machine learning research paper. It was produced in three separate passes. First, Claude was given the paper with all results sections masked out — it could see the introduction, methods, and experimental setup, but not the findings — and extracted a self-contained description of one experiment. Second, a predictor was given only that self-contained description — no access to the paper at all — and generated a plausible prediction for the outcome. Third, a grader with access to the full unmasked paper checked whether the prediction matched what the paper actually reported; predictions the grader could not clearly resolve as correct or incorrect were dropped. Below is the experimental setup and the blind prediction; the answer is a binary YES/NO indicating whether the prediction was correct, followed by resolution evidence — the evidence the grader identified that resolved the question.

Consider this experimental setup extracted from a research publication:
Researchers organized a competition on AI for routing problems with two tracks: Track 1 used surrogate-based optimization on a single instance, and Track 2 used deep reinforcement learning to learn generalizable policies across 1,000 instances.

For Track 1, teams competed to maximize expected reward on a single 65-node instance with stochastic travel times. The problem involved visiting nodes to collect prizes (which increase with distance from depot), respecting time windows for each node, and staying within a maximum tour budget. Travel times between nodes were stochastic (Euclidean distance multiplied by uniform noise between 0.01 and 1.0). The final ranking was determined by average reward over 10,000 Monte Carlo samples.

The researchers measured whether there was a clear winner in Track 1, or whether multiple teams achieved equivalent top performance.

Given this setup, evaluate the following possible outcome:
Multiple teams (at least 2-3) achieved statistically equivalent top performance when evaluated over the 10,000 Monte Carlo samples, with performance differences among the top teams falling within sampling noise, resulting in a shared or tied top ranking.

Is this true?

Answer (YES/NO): YES